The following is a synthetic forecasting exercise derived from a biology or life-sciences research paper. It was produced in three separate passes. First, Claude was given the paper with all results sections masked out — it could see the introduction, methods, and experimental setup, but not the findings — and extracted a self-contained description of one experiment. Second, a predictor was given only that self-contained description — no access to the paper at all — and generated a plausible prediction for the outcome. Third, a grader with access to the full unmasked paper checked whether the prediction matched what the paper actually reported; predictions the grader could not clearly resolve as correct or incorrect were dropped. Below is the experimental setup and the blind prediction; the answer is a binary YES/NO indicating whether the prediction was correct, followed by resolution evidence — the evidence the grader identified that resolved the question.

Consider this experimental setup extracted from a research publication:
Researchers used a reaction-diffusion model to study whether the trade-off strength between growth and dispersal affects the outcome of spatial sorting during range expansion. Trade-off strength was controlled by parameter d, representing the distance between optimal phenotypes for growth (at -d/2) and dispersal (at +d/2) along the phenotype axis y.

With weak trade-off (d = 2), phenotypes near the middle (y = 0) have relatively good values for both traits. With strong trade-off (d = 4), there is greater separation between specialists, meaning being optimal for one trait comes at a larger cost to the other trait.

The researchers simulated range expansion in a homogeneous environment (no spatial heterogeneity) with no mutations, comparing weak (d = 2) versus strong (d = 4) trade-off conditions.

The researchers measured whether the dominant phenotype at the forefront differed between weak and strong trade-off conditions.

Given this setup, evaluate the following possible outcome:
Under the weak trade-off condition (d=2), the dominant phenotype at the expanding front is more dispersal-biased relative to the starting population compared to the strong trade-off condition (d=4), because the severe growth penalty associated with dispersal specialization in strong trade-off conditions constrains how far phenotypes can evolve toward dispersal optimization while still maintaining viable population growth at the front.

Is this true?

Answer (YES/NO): NO